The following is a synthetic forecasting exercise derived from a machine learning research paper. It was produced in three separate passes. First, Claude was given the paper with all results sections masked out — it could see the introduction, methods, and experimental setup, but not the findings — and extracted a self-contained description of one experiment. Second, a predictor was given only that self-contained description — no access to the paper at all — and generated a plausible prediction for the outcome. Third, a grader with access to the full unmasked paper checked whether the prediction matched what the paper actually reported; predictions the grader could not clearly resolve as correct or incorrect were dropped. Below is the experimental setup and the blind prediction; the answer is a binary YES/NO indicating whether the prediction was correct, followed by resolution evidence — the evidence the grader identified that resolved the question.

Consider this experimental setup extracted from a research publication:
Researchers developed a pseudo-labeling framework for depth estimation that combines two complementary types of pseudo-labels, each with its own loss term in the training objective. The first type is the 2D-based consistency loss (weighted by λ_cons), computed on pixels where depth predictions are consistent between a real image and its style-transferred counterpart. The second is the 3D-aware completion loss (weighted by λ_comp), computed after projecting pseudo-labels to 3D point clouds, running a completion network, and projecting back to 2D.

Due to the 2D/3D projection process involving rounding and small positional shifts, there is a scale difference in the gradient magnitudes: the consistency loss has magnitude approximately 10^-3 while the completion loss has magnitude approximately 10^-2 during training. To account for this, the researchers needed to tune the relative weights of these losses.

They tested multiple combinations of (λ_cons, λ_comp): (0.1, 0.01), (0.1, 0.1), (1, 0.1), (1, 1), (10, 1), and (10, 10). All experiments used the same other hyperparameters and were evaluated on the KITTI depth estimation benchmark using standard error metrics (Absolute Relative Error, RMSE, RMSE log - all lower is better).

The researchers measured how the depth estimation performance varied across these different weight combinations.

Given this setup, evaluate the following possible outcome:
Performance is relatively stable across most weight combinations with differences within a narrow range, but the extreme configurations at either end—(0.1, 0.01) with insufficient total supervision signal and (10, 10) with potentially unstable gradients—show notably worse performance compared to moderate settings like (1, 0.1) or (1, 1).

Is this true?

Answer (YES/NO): NO